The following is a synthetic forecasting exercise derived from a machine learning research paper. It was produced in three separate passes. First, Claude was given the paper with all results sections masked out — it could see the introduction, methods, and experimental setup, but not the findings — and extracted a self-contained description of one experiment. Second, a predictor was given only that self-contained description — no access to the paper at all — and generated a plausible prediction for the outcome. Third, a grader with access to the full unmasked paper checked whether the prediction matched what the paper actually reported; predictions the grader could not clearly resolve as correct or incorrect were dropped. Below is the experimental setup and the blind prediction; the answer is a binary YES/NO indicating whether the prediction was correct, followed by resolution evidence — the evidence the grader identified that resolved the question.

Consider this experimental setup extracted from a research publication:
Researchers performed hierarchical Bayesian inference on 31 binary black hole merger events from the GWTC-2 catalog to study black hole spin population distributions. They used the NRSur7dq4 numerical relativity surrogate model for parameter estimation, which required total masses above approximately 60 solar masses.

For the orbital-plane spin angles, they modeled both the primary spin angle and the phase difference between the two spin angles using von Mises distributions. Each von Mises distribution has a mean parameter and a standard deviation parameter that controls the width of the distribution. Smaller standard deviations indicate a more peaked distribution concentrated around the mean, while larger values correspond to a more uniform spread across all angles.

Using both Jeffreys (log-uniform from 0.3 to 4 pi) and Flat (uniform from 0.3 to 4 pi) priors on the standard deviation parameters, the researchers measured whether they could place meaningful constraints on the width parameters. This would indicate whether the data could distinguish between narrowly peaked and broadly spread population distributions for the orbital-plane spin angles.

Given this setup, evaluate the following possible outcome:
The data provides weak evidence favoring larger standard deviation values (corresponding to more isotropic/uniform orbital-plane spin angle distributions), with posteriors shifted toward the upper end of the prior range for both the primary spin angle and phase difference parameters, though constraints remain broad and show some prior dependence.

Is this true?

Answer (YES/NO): NO